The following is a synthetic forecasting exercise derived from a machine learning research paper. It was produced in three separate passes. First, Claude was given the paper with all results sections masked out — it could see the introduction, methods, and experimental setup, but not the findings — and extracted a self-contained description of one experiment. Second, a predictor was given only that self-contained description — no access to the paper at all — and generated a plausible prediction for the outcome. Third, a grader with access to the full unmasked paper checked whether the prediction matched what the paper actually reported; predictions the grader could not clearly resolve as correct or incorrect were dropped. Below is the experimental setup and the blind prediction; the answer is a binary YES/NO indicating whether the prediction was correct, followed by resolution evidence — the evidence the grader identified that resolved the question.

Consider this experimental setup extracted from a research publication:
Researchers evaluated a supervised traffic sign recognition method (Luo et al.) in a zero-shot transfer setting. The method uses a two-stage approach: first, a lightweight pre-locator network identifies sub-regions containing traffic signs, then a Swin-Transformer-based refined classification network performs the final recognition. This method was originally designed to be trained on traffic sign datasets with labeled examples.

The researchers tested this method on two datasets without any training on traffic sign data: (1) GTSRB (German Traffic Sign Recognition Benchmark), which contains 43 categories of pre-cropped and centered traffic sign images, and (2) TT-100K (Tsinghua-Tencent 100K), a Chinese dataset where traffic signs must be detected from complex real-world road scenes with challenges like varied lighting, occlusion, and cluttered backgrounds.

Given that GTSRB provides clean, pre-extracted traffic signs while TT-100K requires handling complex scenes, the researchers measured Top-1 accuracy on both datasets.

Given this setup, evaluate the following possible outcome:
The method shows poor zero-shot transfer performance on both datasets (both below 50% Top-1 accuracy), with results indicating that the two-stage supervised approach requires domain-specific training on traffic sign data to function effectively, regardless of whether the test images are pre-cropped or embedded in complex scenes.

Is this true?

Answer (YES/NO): YES